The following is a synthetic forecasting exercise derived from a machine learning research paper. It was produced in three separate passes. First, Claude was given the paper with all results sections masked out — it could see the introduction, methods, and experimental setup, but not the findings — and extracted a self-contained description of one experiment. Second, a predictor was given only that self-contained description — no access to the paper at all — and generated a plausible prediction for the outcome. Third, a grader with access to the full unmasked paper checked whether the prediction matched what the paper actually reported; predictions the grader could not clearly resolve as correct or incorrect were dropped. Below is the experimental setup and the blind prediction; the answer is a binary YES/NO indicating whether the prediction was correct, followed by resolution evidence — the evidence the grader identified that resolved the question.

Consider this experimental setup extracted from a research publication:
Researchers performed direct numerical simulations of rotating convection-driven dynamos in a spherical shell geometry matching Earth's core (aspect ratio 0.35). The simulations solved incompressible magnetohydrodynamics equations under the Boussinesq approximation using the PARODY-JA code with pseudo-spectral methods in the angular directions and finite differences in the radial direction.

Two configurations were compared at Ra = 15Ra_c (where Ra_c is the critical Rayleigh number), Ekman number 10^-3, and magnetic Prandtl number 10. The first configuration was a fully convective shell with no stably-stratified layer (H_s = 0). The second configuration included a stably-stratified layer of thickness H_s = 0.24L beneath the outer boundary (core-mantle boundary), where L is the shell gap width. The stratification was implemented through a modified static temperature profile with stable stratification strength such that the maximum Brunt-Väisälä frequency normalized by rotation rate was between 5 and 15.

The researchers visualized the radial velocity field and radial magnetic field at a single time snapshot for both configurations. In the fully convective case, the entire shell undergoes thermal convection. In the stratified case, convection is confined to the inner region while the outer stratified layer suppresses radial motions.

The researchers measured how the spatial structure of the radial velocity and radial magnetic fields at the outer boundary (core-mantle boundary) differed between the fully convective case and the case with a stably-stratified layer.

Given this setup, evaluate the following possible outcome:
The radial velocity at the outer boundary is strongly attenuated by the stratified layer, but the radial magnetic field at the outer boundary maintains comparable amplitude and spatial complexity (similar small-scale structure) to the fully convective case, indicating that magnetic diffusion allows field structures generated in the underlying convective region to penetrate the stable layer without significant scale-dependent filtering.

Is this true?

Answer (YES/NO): NO